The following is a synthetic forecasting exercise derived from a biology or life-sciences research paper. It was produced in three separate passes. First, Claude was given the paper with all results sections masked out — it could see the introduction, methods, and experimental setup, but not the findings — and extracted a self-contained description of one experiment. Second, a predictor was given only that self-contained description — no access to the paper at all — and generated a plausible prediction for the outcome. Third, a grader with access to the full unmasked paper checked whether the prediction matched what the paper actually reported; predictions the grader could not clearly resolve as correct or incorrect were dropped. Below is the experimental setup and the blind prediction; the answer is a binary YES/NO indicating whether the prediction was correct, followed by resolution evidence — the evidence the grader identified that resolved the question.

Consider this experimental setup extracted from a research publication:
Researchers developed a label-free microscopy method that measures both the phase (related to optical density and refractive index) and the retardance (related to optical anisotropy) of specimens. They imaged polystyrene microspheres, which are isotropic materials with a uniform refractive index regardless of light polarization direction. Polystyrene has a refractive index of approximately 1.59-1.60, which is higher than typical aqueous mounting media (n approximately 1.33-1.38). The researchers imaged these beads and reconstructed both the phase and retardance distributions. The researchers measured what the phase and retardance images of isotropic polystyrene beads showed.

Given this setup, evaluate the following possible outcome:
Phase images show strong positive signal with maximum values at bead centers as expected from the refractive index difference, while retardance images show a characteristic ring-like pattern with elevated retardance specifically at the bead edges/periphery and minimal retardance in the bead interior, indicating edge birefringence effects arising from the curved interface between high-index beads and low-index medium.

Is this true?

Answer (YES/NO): YES